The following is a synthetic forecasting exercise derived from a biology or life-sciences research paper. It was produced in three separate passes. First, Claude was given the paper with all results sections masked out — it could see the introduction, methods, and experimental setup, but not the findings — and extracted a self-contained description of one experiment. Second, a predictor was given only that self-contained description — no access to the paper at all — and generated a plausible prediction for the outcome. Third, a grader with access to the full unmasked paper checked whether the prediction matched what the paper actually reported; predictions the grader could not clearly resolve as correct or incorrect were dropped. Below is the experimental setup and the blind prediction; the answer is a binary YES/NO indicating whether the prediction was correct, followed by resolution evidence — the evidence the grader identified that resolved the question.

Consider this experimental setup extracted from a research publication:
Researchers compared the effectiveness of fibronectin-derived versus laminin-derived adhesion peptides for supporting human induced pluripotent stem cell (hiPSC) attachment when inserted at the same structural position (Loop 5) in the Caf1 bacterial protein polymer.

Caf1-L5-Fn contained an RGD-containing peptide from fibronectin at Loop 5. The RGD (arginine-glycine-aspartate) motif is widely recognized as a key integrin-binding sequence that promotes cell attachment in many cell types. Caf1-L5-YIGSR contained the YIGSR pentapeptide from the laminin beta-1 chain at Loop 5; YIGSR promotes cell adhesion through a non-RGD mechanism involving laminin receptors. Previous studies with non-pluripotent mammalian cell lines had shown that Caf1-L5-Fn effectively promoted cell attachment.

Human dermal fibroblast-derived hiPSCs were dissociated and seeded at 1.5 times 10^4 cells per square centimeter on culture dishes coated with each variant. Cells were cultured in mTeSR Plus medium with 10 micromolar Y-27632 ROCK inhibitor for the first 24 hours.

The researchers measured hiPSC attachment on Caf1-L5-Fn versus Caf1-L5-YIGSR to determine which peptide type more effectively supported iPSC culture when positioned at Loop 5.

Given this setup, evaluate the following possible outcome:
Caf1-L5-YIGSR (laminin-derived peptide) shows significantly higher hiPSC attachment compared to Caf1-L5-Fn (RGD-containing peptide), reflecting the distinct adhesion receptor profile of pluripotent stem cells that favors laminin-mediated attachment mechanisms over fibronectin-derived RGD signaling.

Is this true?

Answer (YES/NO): NO